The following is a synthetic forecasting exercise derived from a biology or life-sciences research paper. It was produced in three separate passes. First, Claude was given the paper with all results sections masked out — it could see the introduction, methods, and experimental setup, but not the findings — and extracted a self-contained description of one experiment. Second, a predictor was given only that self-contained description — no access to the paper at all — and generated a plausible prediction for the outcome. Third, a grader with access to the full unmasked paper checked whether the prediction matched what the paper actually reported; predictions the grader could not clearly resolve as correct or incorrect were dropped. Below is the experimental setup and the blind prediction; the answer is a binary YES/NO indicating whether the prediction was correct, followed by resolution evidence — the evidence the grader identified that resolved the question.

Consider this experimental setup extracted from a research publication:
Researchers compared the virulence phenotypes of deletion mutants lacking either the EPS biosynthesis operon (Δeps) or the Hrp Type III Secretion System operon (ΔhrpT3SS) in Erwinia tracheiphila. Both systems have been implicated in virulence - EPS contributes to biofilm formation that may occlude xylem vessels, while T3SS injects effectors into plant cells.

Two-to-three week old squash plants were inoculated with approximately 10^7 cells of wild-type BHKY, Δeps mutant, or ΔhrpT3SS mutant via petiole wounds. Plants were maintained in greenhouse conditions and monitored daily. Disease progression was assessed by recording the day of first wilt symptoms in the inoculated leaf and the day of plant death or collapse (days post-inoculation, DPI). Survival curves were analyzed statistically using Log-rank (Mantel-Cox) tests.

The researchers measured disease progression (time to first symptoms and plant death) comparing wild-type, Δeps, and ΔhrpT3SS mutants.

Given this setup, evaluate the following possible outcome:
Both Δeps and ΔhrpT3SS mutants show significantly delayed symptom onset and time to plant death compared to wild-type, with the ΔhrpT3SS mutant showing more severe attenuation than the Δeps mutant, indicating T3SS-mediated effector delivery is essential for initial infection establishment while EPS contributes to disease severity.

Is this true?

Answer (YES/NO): NO